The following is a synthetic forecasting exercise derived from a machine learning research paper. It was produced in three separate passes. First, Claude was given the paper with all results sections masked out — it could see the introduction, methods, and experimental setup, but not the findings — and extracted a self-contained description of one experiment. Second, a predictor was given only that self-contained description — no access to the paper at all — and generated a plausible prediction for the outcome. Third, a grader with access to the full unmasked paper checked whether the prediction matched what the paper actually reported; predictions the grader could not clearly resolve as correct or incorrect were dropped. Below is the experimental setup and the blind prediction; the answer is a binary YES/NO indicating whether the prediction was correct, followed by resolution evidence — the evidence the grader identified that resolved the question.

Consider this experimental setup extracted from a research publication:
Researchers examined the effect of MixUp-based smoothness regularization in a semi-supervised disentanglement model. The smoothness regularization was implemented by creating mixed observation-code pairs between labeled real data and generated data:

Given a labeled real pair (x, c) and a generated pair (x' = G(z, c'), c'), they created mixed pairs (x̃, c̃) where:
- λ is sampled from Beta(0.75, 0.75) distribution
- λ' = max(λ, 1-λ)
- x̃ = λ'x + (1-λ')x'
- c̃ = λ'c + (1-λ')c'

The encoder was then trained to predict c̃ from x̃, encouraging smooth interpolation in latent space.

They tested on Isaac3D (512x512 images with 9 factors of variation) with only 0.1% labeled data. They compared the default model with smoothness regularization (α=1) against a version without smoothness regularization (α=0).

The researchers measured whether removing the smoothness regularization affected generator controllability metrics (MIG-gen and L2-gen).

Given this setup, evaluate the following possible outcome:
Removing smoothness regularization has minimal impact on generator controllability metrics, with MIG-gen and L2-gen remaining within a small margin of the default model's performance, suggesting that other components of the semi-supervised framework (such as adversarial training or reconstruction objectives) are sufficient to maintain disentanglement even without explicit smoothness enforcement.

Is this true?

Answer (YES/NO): NO